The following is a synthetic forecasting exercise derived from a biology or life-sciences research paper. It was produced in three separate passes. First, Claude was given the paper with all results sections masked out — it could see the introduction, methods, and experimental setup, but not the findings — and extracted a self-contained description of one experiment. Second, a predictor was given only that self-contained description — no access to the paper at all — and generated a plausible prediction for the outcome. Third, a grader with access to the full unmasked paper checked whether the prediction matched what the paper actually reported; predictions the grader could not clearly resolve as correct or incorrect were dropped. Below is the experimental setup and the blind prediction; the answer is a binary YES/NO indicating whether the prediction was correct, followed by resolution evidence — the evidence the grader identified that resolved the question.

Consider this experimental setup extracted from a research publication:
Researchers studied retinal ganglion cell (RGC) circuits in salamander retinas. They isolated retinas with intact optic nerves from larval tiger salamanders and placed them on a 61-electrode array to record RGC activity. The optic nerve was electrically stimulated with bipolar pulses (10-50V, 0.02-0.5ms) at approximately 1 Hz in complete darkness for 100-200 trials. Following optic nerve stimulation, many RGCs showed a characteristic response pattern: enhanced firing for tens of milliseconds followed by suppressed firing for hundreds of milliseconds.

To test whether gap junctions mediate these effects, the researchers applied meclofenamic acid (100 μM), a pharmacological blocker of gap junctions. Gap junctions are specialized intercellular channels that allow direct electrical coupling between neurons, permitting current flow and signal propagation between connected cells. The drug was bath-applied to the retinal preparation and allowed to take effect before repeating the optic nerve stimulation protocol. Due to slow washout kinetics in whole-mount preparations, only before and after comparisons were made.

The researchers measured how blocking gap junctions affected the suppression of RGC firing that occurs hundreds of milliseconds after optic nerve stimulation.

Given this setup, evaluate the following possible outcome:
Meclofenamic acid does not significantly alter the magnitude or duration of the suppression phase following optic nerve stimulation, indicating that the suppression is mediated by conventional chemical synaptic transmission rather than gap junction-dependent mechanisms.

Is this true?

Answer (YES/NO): NO